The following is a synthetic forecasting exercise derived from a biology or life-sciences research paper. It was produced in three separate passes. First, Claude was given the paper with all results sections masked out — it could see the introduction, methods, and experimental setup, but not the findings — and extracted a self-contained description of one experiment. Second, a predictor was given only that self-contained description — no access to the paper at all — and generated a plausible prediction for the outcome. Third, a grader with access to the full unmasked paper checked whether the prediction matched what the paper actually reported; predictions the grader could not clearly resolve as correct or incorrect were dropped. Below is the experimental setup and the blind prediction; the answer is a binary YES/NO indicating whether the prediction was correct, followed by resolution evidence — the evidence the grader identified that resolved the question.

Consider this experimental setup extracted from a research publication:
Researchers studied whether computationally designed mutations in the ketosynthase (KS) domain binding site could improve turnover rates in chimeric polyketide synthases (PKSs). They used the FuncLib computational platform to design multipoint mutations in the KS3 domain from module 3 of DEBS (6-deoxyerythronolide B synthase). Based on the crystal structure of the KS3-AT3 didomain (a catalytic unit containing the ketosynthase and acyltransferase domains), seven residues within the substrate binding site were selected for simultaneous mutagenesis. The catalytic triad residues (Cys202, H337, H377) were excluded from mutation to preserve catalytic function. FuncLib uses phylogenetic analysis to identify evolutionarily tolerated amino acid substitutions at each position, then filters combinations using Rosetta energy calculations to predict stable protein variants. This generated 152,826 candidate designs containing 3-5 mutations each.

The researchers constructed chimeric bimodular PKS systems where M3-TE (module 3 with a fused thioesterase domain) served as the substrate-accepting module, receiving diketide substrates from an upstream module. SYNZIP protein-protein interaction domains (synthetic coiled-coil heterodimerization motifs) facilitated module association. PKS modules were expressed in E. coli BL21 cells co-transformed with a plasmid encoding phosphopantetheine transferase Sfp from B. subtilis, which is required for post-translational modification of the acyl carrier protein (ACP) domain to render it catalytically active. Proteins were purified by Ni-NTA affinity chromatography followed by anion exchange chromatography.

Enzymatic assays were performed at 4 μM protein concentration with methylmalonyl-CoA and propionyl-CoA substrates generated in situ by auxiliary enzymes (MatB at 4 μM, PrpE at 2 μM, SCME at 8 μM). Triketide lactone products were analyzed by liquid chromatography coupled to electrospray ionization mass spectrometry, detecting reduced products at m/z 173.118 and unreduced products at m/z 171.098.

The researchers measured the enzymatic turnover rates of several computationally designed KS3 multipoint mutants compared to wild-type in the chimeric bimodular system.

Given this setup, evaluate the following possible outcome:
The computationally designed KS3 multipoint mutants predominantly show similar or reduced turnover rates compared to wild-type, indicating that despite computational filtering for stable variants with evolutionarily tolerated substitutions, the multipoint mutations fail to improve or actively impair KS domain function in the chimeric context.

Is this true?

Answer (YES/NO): NO